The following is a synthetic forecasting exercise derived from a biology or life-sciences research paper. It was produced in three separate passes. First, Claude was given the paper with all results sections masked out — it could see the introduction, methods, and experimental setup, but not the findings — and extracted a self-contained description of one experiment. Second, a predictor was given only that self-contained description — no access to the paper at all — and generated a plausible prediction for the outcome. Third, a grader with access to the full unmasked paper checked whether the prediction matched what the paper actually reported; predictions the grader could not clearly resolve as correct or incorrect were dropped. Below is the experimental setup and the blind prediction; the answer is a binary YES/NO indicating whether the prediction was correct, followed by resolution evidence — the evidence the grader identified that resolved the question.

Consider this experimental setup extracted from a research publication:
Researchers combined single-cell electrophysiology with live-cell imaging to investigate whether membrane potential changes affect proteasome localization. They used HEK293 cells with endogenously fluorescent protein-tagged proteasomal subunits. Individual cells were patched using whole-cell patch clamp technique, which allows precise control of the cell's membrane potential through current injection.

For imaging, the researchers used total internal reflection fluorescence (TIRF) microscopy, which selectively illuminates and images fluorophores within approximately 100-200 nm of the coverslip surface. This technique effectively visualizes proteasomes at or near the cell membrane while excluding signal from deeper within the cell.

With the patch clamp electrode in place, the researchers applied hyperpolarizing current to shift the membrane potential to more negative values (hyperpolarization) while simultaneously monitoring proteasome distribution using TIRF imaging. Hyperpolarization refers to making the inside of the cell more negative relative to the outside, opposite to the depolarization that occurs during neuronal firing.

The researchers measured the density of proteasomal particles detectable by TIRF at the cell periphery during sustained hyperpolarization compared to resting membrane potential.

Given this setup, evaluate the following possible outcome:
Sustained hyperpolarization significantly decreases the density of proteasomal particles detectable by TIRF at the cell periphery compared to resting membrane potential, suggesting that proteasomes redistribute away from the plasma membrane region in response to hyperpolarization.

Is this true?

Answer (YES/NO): NO